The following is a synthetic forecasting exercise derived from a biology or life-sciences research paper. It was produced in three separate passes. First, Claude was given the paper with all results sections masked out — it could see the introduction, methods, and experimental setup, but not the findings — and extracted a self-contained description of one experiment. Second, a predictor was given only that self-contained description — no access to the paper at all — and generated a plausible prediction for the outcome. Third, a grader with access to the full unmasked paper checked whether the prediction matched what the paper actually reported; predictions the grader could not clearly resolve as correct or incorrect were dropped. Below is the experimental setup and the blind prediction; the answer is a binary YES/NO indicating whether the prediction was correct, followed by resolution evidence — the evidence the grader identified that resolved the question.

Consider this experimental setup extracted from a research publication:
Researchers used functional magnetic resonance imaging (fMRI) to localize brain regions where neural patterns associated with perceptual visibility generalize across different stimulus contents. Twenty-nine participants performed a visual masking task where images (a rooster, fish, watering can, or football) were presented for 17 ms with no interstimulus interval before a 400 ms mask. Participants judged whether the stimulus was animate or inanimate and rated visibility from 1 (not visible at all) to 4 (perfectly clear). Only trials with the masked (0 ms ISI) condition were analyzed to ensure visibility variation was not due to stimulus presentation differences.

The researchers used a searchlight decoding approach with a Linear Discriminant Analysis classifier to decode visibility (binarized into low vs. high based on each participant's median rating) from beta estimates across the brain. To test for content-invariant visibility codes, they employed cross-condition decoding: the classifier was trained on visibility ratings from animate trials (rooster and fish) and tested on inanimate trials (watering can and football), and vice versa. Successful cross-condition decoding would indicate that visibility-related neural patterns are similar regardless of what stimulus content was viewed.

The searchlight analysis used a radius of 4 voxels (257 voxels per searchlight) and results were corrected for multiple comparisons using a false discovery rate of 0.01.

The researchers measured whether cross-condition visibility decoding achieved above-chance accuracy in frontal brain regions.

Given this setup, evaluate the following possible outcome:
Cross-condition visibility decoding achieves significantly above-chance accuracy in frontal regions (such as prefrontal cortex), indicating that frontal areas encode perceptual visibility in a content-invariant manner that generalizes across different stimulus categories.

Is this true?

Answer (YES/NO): YES